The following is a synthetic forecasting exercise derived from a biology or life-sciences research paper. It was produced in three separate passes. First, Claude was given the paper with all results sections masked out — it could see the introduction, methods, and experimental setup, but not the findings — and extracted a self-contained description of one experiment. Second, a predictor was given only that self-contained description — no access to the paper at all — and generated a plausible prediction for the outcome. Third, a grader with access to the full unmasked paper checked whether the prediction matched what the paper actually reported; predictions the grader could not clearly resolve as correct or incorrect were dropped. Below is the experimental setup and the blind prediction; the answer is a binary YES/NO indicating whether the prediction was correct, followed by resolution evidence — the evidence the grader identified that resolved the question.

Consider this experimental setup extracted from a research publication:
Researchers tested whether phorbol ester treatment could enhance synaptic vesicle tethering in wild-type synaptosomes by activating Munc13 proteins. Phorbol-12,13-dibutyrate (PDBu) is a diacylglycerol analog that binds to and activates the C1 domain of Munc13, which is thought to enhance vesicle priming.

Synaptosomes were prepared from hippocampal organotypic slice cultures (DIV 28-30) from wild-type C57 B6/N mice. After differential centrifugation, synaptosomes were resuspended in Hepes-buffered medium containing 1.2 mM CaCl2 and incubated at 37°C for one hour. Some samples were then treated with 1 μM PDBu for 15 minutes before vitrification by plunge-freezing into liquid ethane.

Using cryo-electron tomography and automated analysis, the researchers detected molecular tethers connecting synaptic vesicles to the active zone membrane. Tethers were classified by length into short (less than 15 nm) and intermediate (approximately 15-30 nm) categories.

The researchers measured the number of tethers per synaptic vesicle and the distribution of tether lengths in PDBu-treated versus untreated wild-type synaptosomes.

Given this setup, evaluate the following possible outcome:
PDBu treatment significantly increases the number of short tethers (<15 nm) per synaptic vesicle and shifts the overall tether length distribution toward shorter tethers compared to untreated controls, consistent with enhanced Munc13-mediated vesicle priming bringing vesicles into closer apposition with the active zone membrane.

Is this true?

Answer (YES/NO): NO